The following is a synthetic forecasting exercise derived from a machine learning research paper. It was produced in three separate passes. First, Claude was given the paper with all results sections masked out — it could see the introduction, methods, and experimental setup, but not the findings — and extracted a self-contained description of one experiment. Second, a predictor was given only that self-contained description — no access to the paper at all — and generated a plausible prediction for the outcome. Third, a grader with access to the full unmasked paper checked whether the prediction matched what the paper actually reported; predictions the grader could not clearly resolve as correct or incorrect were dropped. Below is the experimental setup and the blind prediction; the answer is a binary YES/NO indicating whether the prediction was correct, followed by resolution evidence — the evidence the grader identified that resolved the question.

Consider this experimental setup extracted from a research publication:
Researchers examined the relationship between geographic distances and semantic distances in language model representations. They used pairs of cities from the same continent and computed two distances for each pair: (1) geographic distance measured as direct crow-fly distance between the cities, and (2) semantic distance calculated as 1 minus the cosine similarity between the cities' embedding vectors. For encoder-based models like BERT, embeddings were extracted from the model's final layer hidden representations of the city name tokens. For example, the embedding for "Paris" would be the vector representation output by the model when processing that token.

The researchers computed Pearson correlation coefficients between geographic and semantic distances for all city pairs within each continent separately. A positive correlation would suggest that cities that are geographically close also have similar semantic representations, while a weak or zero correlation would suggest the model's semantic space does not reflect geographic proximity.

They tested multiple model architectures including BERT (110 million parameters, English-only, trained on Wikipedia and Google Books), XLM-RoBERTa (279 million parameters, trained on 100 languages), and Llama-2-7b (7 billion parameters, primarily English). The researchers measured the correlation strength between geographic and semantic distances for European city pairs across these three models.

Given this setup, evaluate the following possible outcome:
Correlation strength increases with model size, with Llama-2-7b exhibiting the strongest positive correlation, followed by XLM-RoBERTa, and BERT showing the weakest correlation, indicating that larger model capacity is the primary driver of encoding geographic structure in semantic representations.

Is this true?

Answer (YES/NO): NO